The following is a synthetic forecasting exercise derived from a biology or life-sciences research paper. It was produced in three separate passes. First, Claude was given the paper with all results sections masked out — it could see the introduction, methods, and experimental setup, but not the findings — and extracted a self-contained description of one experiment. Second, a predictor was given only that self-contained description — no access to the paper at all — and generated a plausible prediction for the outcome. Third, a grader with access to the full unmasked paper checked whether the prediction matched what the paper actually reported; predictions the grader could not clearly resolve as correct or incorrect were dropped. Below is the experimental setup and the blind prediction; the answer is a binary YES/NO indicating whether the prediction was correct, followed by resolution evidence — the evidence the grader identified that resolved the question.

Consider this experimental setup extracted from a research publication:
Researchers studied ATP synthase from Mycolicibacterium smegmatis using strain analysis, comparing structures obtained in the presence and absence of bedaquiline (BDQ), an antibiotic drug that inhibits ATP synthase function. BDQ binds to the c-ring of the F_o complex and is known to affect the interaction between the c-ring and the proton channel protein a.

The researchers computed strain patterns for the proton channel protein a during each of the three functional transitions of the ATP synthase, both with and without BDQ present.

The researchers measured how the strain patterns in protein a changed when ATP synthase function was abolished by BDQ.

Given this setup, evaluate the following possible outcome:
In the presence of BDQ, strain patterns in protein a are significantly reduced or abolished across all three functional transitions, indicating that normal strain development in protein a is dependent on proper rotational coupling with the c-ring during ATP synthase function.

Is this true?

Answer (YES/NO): YES